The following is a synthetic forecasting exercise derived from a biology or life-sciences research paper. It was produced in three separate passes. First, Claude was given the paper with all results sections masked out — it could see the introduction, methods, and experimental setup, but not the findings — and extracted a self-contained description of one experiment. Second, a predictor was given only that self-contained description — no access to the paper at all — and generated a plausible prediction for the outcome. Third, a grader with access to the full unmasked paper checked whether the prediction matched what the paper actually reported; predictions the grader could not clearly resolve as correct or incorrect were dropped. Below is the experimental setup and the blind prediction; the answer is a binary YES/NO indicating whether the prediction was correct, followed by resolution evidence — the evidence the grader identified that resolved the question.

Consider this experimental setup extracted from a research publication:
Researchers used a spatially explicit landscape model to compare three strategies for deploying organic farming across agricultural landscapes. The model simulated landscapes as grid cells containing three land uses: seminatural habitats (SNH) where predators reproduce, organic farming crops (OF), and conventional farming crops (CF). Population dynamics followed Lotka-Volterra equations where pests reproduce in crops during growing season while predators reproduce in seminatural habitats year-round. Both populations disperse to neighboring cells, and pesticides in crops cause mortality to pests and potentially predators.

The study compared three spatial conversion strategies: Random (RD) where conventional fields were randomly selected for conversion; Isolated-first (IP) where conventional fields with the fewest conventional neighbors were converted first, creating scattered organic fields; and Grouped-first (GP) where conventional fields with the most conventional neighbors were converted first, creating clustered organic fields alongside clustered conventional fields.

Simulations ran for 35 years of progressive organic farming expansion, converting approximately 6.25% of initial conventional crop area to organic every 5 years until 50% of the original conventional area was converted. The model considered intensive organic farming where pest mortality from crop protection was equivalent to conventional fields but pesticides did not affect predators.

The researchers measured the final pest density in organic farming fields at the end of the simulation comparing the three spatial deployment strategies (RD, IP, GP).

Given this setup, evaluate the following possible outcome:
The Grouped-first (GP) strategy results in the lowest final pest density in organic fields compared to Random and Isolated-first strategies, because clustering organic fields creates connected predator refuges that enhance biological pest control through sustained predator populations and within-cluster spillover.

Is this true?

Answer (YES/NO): NO